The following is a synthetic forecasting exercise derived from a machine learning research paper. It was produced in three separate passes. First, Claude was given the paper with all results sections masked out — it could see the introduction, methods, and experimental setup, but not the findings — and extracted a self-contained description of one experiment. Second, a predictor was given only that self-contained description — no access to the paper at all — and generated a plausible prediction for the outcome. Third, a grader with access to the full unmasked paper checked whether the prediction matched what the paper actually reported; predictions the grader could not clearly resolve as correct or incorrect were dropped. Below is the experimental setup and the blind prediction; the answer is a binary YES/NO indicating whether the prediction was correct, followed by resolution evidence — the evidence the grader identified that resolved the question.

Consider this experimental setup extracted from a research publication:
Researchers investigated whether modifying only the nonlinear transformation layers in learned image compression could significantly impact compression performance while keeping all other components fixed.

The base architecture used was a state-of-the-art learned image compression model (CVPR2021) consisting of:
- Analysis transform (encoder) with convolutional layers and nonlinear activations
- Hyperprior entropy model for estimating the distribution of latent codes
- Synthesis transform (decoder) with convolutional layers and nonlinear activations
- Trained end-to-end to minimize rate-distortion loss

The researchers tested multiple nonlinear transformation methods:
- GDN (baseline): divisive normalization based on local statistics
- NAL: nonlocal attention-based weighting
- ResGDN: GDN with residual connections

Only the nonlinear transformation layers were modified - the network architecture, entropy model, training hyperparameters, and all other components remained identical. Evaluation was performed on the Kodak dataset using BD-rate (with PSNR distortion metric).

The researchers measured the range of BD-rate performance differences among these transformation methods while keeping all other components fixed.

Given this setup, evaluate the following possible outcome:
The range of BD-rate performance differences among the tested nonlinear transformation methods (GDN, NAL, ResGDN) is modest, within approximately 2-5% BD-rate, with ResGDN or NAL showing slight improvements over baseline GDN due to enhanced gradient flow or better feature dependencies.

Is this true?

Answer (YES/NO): NO